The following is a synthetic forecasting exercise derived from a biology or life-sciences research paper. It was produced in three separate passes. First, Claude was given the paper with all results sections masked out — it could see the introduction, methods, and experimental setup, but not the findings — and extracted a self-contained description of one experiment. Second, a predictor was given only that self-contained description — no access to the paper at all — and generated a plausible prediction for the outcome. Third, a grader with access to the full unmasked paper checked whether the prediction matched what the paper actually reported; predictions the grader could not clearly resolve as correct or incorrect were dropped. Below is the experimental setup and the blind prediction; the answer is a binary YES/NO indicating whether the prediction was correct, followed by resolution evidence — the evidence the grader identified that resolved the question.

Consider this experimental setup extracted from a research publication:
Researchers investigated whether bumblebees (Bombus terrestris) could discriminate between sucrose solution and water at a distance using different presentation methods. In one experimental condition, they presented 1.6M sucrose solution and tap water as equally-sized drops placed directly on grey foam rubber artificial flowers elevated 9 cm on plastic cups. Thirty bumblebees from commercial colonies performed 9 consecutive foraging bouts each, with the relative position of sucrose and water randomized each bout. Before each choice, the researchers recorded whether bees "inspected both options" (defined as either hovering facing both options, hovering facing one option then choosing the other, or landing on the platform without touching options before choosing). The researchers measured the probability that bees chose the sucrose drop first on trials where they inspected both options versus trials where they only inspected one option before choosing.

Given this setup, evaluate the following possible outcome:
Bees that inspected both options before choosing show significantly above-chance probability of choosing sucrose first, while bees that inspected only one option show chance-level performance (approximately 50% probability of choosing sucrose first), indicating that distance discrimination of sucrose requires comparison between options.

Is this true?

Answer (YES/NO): YES